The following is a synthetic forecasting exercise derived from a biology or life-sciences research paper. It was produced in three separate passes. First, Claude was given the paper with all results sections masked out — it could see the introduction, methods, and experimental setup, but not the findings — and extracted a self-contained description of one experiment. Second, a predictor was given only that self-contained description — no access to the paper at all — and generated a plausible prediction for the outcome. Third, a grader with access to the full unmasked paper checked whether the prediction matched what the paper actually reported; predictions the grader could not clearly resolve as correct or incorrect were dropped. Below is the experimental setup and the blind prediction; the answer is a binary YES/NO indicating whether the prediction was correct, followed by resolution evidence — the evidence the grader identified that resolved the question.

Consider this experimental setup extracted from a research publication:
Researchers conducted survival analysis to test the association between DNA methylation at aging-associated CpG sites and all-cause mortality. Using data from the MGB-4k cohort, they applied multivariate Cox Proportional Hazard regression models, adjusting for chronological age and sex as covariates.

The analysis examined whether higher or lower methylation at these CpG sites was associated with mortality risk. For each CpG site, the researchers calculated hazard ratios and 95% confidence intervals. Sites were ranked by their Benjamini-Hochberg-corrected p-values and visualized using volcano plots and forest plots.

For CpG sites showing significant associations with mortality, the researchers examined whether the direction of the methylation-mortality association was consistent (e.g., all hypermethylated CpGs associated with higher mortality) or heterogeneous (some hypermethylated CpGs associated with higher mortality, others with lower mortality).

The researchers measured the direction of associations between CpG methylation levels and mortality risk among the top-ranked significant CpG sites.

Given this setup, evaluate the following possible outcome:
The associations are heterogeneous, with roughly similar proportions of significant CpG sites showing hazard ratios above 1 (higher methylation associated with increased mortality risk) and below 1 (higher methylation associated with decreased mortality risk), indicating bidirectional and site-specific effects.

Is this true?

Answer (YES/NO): NO